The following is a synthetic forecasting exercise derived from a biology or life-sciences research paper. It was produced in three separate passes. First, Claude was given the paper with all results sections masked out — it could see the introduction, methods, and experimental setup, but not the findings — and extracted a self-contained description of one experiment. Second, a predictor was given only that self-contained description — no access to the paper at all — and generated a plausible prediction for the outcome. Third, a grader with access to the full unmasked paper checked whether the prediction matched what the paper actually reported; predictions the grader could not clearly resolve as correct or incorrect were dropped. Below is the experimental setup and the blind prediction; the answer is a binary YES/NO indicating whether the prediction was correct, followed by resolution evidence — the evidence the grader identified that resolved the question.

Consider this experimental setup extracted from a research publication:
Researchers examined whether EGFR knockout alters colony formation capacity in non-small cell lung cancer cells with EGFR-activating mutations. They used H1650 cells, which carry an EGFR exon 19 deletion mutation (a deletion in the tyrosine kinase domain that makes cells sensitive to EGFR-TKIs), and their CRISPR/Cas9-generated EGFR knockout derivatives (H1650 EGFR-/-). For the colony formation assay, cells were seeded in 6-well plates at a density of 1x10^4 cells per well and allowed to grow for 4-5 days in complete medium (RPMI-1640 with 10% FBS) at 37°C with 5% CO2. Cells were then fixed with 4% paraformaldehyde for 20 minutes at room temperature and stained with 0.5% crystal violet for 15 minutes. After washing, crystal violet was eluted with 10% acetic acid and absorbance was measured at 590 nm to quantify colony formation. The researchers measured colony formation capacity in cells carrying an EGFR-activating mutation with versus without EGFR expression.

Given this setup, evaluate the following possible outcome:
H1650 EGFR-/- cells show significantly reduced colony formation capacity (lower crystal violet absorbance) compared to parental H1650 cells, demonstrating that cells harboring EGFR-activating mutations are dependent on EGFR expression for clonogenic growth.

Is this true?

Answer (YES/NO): NO